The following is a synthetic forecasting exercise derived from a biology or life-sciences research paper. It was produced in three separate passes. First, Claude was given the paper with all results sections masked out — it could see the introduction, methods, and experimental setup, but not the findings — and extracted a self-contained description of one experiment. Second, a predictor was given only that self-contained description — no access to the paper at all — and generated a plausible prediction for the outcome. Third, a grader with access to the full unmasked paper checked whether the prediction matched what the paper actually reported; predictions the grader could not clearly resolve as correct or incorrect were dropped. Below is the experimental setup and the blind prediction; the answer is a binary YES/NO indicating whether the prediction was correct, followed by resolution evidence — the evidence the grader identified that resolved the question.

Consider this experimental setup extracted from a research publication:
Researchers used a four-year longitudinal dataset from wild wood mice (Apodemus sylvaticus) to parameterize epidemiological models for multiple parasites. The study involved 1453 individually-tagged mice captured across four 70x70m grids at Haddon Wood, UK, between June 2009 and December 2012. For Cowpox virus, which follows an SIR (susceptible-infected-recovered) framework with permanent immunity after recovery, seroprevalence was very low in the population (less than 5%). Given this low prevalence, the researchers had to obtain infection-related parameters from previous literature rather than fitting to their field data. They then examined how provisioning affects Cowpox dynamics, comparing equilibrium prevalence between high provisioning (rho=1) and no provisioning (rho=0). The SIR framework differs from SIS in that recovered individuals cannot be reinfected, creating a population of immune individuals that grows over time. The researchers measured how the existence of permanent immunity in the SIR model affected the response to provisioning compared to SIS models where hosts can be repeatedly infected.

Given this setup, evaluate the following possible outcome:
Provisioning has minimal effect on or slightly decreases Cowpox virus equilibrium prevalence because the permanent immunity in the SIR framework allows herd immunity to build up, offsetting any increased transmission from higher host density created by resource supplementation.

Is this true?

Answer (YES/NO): NO